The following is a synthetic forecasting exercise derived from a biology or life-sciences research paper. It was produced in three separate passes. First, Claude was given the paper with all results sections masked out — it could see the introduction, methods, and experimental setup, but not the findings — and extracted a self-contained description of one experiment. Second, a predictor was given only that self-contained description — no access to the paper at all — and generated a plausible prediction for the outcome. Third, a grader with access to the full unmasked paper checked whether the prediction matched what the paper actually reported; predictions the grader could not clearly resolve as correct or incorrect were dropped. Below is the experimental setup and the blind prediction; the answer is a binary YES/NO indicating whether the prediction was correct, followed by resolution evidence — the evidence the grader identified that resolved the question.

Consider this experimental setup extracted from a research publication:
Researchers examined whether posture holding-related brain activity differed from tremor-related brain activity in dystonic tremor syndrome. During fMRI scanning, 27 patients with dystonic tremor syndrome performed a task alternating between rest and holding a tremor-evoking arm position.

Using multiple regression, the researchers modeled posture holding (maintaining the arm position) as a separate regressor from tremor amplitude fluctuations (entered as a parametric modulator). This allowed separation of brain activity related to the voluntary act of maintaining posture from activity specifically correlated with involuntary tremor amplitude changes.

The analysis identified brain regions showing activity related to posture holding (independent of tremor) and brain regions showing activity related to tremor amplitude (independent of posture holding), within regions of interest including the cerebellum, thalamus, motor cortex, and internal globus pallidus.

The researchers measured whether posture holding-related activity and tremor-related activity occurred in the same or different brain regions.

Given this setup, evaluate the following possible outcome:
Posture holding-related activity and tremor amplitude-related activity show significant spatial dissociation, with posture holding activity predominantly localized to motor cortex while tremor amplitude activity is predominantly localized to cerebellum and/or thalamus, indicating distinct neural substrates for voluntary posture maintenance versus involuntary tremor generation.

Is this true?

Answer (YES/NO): NO